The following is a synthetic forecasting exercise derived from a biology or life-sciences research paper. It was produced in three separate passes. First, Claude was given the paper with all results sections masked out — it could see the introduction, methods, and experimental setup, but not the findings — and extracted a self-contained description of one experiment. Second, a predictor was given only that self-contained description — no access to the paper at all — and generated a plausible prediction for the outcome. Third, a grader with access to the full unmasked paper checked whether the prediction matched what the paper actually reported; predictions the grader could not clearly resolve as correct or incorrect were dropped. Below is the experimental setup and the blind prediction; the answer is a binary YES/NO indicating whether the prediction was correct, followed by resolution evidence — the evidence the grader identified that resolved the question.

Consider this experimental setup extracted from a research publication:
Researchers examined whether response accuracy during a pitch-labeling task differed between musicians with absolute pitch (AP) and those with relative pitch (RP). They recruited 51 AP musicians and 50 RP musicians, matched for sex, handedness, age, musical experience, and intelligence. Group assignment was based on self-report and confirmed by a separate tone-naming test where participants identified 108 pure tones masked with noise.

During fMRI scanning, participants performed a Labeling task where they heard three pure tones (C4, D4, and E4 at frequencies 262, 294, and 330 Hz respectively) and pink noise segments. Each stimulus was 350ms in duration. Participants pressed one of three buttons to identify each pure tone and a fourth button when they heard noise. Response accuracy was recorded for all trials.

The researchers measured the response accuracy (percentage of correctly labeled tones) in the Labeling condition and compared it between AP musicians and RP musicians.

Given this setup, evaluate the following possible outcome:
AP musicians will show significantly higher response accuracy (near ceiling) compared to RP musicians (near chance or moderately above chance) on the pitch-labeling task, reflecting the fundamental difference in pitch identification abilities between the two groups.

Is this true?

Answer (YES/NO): NO